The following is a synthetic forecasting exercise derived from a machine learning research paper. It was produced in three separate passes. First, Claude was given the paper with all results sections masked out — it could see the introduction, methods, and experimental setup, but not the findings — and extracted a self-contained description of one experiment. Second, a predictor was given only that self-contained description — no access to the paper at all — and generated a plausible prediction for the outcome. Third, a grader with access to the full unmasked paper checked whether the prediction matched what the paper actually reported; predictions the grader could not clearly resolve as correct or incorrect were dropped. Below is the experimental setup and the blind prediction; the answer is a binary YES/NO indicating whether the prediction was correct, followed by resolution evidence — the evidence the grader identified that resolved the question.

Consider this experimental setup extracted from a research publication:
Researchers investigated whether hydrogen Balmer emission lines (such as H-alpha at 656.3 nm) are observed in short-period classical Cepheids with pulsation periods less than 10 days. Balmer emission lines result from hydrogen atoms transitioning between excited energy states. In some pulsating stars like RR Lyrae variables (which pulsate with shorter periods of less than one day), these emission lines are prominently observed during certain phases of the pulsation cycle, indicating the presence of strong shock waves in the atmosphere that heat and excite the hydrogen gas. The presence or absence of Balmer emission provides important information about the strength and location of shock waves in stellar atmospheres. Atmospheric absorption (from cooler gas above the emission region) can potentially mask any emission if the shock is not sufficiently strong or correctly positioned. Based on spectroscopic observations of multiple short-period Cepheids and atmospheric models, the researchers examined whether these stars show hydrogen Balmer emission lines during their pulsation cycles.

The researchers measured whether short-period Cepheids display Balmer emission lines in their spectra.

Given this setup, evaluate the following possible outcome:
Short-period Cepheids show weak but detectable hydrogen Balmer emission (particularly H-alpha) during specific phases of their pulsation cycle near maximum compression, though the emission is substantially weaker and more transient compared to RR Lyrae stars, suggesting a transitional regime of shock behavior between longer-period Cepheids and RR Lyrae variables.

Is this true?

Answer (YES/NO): NO